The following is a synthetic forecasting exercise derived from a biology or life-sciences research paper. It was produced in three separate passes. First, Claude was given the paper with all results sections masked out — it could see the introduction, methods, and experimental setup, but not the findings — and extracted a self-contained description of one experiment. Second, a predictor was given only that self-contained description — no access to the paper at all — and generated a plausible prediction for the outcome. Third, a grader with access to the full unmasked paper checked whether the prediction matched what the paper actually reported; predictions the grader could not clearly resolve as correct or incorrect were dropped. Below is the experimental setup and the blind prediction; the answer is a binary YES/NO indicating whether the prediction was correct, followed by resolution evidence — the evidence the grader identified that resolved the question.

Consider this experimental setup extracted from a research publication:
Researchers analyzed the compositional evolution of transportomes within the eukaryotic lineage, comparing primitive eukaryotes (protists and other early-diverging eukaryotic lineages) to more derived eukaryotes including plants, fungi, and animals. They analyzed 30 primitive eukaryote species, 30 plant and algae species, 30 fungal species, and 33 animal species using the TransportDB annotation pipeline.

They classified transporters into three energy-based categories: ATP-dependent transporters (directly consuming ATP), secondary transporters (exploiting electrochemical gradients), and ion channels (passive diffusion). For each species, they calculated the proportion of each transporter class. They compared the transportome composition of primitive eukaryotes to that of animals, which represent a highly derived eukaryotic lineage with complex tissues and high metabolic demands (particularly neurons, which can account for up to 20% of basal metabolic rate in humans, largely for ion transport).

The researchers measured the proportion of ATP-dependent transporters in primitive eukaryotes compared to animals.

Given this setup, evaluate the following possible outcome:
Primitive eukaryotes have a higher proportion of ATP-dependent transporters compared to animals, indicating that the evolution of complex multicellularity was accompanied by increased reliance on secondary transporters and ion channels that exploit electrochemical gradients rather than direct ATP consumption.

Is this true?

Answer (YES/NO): YES